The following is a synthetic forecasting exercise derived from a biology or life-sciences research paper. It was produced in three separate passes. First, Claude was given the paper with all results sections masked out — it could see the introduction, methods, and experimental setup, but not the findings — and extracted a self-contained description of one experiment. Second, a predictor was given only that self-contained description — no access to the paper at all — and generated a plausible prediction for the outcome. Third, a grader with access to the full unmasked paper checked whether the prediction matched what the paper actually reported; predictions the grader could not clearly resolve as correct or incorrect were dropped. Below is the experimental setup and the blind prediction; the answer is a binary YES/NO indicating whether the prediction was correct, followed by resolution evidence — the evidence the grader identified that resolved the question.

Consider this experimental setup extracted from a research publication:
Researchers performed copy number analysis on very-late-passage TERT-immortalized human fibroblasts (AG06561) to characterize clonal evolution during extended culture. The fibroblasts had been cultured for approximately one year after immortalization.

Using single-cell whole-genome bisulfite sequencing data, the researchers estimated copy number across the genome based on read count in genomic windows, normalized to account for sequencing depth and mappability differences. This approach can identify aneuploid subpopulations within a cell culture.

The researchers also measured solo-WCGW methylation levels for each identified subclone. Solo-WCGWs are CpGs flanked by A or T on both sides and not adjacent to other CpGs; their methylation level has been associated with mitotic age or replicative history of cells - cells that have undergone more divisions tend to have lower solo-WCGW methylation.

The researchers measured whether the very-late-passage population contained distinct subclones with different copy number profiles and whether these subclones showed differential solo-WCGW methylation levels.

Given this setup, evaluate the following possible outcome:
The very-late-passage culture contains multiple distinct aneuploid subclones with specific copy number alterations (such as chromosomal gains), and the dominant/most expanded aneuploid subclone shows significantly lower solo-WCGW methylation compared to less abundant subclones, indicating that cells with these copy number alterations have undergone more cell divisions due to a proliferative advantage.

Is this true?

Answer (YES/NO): NO